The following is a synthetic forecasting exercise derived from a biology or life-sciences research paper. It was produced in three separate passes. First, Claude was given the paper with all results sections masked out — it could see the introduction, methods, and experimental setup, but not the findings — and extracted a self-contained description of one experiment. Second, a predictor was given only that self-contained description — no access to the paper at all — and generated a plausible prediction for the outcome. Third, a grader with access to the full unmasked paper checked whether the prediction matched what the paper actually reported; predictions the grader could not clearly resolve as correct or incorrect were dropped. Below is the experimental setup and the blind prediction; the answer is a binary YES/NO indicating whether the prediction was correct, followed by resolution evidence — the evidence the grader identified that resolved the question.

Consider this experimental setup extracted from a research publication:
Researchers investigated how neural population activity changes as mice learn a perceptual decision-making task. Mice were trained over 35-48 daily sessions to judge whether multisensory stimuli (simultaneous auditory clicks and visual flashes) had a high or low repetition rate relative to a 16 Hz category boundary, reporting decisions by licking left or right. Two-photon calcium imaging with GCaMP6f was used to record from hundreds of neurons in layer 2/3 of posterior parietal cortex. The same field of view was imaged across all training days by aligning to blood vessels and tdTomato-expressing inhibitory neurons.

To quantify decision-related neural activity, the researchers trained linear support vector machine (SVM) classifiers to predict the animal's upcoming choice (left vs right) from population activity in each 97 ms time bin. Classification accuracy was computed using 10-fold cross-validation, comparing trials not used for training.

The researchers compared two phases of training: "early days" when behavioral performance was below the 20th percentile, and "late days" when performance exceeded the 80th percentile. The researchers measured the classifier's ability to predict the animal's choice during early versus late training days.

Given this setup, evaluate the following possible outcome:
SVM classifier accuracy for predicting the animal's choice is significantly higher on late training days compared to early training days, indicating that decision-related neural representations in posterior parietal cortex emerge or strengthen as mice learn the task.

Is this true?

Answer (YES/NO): YES